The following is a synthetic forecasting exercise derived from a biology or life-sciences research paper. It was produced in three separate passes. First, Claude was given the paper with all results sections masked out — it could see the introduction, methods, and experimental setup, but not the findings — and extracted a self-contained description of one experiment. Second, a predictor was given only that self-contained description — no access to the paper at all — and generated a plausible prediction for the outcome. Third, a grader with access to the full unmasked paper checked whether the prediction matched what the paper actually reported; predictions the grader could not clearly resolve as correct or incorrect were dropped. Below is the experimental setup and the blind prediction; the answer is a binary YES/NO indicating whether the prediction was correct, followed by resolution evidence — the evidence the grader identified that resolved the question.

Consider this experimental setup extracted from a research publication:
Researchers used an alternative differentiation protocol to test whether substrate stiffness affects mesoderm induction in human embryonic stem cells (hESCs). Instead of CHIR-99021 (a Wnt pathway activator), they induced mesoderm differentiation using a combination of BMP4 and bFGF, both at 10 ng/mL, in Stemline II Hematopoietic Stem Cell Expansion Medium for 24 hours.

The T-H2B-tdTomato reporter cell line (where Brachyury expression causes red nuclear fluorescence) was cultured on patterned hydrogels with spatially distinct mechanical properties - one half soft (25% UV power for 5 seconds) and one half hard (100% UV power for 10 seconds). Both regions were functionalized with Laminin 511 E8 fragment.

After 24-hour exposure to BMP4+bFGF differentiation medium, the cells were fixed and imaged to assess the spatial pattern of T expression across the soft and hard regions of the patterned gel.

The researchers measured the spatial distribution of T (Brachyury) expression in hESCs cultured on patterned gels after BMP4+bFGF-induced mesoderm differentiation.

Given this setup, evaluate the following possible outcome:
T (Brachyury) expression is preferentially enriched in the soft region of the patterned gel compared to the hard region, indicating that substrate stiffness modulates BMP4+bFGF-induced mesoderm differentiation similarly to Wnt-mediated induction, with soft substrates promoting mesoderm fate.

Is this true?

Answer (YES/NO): YES